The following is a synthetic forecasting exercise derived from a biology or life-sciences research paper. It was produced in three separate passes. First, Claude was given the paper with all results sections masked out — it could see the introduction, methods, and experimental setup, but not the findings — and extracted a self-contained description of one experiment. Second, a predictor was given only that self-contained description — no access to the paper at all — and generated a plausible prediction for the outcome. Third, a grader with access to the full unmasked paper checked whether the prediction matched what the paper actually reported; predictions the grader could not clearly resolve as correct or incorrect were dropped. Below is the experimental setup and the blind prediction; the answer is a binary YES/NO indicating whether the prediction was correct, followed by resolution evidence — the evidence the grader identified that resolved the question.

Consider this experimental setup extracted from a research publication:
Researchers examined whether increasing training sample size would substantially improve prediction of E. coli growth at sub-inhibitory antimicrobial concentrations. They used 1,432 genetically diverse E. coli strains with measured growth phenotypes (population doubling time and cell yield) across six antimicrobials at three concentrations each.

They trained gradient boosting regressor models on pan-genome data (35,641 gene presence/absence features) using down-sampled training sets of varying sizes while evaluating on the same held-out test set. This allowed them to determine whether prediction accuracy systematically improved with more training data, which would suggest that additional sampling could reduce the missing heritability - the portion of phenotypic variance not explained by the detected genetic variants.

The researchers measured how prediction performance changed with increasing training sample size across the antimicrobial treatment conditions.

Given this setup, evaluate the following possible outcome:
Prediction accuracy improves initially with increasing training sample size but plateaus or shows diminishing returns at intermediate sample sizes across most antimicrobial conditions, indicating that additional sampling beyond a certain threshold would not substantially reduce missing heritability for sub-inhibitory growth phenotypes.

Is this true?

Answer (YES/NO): YES